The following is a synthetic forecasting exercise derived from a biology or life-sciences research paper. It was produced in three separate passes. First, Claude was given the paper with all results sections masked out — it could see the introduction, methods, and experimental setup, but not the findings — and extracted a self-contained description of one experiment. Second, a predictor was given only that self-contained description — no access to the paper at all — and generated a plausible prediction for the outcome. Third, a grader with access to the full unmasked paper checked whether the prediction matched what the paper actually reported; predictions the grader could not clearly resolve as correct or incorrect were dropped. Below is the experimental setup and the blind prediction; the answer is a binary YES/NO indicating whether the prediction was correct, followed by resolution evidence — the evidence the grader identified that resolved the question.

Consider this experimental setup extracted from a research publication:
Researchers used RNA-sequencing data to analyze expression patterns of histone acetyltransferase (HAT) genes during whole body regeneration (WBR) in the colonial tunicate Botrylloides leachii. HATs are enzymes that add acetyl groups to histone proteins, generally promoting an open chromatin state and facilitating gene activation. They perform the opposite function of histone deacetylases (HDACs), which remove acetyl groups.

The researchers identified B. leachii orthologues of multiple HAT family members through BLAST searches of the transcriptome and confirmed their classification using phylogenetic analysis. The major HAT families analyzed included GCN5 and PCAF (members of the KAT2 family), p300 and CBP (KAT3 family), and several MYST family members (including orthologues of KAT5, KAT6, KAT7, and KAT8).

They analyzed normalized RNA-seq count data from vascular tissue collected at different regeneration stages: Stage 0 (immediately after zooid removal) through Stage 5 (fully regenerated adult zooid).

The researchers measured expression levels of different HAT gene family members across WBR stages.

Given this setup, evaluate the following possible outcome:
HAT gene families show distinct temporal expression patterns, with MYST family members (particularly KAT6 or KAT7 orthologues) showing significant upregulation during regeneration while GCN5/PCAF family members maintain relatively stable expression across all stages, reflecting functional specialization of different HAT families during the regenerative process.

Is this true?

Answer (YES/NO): NO